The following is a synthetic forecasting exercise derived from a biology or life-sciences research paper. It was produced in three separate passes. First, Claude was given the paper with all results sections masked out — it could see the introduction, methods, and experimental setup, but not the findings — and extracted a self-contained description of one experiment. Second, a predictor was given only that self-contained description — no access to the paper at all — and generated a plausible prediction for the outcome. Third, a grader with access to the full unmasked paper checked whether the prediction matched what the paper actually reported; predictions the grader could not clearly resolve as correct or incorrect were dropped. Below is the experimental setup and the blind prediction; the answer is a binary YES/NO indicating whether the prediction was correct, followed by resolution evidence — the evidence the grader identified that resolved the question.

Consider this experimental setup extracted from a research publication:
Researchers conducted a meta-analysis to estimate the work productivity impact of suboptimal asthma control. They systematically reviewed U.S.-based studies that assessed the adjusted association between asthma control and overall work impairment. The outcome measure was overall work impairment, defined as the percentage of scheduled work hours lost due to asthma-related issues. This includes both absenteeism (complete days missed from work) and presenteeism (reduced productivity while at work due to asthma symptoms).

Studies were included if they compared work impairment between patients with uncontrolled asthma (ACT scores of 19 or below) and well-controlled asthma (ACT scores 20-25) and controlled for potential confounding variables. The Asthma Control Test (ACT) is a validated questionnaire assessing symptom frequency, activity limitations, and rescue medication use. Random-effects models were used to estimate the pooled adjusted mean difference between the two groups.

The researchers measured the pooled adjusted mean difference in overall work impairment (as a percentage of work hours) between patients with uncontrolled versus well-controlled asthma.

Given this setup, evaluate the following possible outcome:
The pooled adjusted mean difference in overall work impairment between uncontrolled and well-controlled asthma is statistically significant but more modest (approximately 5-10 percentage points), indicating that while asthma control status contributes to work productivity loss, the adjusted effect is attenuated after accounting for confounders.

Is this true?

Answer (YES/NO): NO